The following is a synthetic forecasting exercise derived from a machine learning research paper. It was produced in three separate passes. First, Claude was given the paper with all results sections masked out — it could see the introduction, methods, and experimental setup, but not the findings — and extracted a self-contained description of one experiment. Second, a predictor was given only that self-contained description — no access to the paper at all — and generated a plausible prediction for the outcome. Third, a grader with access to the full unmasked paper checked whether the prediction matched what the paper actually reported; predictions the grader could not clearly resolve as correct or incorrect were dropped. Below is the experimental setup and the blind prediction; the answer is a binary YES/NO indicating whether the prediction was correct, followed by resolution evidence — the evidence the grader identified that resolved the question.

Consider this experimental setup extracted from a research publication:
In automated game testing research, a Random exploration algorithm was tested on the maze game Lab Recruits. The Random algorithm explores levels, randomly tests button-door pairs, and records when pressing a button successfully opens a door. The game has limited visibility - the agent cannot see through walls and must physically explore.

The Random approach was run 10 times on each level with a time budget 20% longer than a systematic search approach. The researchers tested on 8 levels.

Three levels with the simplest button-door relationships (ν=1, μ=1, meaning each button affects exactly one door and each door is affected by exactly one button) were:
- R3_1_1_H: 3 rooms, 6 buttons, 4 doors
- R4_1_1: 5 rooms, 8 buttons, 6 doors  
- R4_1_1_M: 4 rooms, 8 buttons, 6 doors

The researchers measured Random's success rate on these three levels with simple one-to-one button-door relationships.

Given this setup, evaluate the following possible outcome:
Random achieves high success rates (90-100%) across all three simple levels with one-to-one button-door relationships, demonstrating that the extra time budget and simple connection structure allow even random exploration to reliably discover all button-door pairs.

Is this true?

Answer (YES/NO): NO